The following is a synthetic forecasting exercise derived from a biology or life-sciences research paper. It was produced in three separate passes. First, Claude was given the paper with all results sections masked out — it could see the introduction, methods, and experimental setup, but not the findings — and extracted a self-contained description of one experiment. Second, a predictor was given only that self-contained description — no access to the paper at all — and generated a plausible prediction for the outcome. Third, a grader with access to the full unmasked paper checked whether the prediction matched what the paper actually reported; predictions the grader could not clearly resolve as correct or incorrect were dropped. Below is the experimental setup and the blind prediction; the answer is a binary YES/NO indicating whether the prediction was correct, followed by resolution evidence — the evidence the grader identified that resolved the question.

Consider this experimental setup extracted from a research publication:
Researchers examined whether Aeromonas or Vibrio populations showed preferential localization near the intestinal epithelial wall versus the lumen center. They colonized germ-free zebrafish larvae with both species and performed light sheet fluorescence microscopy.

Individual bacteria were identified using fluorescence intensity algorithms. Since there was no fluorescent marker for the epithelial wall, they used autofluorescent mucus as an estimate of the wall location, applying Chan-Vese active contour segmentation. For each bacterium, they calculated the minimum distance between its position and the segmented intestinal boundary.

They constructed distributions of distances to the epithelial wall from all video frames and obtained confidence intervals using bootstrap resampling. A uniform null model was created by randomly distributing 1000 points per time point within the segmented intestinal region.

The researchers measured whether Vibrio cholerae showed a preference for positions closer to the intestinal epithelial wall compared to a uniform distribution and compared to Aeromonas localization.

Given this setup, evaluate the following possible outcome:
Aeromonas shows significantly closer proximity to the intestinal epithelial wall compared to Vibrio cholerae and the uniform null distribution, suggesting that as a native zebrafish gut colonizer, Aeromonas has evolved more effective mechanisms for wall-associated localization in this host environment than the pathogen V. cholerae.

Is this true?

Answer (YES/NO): NO